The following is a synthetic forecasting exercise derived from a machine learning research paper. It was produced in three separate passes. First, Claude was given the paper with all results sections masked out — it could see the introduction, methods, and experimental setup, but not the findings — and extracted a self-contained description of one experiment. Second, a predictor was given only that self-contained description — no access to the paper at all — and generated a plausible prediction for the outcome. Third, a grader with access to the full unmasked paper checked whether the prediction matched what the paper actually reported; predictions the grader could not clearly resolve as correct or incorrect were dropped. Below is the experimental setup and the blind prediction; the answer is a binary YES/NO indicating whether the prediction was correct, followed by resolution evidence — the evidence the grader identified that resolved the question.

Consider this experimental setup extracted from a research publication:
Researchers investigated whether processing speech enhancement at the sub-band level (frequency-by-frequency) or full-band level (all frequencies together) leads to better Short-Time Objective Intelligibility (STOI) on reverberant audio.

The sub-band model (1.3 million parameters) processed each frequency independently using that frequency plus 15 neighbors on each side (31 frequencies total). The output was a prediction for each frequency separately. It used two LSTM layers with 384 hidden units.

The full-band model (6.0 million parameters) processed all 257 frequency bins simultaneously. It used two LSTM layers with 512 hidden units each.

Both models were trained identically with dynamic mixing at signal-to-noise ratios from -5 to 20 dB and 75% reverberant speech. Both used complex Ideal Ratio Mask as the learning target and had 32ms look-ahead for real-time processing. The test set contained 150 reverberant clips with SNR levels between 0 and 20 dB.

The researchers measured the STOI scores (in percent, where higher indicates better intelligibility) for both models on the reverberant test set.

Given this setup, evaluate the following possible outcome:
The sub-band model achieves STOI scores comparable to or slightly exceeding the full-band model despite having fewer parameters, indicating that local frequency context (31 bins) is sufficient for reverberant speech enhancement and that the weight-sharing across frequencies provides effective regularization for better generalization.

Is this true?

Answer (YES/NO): YES